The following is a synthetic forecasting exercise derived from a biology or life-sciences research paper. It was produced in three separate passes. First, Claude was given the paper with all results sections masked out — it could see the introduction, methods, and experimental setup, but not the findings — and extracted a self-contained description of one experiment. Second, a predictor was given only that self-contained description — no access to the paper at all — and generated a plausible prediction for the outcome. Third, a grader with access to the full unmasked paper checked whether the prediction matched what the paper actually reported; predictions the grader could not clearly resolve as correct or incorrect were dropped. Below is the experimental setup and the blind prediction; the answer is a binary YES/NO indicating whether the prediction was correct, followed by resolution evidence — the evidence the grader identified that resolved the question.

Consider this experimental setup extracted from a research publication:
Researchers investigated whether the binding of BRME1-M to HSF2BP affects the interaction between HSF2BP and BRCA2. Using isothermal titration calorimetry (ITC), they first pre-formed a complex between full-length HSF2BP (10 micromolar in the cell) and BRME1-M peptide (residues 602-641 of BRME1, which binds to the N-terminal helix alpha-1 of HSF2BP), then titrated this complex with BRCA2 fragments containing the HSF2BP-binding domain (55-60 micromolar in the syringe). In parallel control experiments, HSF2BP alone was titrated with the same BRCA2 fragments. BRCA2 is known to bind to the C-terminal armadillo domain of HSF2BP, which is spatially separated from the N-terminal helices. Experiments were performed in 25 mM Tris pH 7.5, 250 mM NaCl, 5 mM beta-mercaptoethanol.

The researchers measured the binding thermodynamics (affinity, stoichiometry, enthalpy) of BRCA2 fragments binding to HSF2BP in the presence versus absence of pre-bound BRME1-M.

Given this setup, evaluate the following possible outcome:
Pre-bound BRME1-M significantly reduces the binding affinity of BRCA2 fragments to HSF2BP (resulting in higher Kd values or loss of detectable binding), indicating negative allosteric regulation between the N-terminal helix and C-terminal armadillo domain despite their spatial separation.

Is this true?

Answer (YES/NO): NO